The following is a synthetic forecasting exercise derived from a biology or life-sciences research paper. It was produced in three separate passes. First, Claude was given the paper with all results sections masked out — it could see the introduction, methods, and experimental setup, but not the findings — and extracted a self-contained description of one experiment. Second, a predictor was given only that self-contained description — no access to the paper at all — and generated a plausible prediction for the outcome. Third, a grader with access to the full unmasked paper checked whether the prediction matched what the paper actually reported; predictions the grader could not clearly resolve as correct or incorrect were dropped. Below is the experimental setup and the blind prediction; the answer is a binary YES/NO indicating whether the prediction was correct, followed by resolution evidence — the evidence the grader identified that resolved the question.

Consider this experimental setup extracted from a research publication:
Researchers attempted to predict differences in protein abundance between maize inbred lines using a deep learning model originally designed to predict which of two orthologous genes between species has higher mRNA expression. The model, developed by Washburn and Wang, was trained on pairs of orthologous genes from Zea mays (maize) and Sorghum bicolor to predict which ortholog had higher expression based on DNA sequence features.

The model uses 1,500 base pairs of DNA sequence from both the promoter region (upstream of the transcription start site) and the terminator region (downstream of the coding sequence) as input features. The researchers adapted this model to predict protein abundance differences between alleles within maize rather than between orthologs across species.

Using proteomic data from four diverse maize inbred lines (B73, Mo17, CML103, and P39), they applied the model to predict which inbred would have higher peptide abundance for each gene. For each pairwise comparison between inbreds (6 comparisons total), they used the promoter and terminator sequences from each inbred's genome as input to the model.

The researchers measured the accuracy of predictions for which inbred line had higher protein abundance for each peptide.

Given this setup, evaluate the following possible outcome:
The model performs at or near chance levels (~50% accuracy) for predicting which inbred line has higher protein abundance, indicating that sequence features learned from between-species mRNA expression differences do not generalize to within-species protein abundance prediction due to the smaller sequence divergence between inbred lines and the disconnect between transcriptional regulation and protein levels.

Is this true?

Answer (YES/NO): YES